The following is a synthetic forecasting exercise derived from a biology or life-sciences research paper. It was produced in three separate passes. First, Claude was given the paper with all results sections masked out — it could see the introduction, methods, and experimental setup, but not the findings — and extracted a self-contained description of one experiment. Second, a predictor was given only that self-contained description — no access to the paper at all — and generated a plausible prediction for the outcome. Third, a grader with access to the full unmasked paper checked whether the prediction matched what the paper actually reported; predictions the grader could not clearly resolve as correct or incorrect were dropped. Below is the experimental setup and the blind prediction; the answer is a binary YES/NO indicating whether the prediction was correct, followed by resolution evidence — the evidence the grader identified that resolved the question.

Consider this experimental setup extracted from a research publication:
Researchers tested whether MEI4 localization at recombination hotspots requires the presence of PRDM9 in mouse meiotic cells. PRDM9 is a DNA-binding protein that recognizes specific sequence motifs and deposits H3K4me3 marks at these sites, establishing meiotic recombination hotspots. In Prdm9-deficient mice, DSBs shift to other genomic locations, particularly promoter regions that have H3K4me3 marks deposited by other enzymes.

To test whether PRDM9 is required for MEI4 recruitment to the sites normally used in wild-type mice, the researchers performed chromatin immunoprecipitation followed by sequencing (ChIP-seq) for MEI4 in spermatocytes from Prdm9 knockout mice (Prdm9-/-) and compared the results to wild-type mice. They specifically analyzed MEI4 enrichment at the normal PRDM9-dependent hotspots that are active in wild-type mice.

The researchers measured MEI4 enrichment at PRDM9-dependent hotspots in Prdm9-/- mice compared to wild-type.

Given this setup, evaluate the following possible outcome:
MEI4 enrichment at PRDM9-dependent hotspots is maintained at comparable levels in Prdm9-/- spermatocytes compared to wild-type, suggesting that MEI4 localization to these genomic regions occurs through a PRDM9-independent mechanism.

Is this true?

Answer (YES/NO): NO